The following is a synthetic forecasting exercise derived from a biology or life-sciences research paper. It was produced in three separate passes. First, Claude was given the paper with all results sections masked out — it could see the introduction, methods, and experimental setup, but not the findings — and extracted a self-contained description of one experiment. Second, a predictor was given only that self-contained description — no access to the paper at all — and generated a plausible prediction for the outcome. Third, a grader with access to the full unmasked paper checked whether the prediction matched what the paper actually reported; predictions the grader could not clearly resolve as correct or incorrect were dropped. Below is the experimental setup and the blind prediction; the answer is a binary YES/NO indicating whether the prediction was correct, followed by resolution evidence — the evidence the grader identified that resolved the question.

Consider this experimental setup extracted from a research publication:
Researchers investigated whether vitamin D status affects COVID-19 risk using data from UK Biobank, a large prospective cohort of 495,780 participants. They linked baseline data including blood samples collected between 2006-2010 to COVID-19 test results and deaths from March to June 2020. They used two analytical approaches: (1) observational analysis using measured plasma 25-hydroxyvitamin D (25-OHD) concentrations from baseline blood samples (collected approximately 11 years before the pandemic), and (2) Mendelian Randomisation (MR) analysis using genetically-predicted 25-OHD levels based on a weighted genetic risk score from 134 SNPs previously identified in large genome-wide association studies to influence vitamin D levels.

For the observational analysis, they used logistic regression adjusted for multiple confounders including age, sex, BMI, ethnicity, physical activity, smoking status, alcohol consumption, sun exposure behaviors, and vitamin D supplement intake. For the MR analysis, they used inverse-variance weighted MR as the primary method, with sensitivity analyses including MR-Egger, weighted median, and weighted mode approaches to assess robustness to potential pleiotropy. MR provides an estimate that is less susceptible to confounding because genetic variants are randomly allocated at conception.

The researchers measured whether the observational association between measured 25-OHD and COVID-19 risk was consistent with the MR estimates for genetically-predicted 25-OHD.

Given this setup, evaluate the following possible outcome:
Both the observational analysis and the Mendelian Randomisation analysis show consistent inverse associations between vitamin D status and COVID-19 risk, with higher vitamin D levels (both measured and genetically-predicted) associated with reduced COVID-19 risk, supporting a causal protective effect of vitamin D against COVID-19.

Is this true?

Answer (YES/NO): NO